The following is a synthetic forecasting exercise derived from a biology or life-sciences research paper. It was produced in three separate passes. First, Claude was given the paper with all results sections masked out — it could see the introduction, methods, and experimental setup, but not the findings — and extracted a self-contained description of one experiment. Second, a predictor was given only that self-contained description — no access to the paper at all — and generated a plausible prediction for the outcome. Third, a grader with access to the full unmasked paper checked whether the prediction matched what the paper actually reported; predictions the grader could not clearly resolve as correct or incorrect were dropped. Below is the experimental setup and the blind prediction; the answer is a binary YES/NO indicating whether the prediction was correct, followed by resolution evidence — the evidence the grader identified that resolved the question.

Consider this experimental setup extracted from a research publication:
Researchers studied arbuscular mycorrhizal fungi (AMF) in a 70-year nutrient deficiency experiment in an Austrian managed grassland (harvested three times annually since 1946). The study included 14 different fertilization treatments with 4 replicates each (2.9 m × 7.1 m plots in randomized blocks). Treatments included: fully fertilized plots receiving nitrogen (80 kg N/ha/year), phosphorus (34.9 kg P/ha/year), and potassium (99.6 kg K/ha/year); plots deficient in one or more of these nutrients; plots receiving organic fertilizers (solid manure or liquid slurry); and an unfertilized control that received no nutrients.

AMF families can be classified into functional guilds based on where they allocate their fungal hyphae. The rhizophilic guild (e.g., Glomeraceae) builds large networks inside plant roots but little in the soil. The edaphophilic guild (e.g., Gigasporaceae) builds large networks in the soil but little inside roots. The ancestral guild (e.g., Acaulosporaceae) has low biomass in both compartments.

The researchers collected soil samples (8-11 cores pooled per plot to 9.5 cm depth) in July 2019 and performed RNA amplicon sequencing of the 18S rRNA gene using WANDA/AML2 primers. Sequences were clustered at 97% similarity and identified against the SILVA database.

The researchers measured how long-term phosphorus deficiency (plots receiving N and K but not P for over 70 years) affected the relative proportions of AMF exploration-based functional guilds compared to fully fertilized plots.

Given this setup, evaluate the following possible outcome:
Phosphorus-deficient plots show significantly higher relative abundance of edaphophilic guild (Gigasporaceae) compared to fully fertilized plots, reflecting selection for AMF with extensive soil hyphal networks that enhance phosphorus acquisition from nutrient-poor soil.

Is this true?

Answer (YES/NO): NO